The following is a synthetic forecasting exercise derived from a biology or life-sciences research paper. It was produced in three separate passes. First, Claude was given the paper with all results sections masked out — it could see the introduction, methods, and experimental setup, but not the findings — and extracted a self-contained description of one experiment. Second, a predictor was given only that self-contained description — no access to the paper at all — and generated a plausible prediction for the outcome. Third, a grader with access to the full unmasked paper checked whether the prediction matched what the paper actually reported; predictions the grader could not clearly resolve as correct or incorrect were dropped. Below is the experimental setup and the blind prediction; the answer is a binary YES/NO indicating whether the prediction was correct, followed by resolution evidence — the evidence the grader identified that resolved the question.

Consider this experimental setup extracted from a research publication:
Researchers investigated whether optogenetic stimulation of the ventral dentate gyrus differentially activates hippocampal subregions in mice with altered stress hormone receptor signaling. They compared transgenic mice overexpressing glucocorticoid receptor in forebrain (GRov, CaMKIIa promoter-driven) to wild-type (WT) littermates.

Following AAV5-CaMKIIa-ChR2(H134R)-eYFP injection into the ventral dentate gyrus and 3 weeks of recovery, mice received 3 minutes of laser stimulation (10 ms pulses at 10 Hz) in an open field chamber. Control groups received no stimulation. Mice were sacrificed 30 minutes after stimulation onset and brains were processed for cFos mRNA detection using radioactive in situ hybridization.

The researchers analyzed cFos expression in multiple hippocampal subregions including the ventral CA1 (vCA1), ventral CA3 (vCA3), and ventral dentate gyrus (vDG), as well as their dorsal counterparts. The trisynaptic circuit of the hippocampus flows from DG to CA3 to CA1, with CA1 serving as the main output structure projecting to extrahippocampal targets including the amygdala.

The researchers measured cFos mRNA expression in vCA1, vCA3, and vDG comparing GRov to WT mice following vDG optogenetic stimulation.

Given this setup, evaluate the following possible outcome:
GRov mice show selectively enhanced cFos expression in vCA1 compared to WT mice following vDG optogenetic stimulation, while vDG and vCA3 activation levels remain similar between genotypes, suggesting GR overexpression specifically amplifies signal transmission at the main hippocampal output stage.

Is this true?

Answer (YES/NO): YES